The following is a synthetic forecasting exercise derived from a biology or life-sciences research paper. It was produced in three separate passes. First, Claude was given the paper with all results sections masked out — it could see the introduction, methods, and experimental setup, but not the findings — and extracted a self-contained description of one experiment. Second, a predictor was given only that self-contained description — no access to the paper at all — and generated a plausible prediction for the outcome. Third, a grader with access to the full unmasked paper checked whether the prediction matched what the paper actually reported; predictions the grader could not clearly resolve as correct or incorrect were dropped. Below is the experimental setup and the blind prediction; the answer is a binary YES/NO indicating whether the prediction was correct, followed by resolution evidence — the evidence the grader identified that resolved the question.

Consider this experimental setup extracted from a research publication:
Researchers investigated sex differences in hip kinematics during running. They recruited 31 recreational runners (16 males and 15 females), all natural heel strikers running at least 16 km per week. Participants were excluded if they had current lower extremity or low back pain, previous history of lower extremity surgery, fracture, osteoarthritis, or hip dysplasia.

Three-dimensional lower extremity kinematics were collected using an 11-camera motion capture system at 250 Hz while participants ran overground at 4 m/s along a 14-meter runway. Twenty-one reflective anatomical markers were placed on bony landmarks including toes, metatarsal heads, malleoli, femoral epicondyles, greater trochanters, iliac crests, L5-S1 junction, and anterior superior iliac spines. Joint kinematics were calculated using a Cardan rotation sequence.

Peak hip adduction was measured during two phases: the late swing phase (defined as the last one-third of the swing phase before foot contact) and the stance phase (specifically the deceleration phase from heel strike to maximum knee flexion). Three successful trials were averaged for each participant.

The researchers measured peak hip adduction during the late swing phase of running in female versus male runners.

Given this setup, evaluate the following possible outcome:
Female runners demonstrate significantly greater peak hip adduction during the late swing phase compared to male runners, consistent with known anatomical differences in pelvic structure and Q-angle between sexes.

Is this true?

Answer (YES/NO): YES